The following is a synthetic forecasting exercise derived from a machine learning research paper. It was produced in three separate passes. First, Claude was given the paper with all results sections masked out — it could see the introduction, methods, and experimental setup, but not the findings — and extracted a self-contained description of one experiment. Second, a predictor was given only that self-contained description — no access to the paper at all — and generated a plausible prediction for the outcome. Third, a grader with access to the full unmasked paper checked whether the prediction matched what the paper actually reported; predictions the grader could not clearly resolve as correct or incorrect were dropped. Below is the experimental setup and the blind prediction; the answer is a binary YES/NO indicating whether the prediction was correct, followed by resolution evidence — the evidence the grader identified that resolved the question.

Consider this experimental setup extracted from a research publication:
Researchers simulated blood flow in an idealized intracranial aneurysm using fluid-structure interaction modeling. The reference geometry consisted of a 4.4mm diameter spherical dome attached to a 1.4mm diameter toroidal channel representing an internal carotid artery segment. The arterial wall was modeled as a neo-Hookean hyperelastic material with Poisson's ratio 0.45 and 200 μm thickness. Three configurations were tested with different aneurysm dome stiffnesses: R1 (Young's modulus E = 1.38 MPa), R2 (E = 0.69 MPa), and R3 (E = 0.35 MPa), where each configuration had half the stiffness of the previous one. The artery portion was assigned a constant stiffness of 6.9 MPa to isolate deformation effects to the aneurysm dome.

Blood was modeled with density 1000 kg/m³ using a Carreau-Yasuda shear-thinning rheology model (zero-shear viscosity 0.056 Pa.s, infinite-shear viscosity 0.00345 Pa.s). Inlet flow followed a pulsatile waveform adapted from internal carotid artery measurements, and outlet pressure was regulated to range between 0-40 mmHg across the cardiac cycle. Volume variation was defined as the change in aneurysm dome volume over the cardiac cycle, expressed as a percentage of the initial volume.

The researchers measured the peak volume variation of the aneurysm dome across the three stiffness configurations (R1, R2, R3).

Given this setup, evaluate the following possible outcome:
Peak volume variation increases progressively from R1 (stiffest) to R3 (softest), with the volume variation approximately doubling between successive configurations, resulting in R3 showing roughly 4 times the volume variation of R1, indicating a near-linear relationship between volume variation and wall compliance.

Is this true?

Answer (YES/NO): NO